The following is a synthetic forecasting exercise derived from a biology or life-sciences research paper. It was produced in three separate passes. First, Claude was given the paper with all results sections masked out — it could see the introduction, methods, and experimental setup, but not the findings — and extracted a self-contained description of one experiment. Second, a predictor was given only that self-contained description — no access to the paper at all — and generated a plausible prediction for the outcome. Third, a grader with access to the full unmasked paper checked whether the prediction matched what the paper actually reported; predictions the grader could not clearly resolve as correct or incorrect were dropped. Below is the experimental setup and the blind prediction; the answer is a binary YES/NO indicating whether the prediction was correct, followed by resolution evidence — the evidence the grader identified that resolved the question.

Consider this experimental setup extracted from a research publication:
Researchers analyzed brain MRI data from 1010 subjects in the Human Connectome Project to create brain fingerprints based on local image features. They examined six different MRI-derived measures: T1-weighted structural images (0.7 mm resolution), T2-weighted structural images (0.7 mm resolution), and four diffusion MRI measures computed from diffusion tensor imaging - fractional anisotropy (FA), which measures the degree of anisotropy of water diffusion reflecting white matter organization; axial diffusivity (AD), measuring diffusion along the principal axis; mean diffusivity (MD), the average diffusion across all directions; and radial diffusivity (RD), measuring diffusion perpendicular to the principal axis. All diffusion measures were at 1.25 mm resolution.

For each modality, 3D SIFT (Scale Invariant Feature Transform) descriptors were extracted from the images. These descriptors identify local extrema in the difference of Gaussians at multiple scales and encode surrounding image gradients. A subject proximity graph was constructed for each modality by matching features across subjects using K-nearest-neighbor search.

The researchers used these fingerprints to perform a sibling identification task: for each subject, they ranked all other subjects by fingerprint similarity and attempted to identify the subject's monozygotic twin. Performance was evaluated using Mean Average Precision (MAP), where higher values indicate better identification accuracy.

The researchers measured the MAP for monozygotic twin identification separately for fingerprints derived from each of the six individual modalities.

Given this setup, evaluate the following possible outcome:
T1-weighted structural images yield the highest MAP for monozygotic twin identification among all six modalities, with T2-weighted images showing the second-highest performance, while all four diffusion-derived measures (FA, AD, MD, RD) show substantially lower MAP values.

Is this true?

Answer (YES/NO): NO